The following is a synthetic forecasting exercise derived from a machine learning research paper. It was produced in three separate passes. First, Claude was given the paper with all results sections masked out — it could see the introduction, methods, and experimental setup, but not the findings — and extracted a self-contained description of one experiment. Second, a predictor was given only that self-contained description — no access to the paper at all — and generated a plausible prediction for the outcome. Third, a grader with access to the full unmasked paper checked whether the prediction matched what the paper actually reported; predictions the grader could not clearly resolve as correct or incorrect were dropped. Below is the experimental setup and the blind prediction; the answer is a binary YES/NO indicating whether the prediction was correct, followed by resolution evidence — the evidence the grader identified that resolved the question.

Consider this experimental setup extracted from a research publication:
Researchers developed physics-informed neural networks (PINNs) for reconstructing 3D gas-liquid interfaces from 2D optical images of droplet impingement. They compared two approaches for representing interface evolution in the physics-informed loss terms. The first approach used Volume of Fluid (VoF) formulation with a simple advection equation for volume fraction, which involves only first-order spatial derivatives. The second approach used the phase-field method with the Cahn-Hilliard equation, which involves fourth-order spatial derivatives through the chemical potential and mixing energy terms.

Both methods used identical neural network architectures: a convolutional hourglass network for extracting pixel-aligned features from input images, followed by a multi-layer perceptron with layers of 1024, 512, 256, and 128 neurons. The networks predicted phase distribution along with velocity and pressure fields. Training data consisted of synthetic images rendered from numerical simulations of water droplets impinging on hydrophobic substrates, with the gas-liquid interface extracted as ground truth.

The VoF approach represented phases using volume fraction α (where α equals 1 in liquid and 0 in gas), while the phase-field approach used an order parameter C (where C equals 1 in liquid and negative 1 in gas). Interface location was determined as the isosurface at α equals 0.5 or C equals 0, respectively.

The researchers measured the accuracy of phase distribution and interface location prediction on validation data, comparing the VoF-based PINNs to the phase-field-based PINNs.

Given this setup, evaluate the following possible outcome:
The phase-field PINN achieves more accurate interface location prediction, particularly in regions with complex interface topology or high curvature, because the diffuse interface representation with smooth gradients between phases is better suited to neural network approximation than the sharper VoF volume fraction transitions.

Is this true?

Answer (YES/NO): NO